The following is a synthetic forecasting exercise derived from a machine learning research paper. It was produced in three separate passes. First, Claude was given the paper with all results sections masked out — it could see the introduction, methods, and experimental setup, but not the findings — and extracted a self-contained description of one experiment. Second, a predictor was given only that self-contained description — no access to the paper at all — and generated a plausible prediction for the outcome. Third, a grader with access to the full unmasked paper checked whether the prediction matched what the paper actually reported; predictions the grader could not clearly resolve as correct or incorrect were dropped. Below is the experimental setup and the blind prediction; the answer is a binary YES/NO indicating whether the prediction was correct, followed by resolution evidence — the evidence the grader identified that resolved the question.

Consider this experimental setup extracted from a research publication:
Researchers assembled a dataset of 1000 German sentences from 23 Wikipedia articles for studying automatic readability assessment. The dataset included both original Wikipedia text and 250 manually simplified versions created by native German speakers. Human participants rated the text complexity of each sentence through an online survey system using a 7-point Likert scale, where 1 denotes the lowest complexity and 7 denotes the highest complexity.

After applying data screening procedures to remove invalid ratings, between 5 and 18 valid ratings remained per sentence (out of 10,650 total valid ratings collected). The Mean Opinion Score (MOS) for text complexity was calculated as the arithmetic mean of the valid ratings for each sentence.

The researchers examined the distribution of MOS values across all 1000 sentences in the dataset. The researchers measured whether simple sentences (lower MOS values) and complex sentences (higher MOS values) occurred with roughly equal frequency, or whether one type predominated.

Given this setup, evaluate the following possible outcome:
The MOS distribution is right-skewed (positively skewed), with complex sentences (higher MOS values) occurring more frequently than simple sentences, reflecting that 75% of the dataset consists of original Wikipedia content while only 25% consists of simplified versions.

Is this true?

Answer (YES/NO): NO